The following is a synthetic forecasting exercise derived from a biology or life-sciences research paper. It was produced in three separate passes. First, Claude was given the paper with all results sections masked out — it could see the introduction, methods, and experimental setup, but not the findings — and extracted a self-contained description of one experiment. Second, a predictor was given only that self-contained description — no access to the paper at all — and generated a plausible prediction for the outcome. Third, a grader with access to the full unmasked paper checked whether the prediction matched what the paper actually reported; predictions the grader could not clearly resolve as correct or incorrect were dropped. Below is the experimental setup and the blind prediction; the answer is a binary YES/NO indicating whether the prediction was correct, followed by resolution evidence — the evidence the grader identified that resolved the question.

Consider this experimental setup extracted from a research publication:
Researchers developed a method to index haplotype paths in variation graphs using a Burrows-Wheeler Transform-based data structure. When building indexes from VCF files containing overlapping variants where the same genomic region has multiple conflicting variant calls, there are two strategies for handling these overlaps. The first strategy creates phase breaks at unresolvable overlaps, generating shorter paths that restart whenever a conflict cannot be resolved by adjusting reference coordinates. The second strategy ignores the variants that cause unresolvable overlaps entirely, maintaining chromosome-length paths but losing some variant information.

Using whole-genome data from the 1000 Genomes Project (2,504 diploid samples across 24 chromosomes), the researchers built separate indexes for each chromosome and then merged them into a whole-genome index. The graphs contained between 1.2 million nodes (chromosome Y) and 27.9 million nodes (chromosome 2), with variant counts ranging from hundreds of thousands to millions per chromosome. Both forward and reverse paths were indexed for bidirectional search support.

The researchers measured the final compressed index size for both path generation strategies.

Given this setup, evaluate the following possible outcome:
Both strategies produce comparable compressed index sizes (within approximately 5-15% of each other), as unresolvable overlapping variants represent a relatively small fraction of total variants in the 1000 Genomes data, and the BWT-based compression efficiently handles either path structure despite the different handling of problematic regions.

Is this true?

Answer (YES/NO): YES